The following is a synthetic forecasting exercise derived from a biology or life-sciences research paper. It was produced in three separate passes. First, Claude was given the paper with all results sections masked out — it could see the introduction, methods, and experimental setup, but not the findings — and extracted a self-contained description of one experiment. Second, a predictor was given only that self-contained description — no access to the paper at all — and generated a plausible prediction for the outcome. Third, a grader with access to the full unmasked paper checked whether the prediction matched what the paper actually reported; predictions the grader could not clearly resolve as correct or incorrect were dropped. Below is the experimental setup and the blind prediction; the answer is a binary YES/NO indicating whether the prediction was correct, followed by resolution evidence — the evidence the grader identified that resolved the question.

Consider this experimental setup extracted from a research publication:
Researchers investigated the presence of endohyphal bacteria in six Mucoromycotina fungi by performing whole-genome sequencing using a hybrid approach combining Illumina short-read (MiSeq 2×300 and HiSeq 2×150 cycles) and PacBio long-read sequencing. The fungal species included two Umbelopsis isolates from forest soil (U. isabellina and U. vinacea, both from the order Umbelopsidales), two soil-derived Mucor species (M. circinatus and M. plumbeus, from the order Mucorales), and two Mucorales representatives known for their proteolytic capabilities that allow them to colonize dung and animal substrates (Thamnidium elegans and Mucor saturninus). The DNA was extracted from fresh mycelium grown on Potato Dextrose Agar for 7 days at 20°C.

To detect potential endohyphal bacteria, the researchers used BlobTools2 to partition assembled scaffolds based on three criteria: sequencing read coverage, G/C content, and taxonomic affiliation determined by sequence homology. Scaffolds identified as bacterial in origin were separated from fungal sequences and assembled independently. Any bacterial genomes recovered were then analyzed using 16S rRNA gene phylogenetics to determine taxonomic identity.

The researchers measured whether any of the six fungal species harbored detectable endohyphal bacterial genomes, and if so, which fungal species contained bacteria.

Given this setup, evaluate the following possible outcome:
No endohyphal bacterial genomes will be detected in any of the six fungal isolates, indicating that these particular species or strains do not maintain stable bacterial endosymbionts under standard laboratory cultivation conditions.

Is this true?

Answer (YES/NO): NO